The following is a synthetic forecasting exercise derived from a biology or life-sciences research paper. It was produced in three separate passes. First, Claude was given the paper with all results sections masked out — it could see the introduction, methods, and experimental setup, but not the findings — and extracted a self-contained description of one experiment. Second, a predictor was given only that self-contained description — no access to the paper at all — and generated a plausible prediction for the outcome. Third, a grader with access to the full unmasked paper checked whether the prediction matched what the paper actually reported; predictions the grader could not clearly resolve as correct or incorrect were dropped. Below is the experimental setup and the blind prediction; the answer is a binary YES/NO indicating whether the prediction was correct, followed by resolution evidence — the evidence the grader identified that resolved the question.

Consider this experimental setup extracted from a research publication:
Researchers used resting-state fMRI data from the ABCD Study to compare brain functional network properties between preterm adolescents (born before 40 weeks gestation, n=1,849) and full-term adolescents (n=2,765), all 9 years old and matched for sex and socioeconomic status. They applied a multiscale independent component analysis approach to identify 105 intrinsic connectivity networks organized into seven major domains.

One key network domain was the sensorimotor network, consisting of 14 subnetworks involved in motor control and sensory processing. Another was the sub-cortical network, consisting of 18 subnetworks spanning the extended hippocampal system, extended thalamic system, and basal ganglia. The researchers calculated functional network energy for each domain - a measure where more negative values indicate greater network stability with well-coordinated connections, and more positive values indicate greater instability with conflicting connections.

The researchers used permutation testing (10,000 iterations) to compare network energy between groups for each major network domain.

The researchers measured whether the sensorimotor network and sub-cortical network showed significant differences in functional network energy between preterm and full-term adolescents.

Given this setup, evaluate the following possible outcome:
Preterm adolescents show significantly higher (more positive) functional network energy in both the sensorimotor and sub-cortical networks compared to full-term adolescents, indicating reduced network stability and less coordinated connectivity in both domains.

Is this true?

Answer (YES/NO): NO